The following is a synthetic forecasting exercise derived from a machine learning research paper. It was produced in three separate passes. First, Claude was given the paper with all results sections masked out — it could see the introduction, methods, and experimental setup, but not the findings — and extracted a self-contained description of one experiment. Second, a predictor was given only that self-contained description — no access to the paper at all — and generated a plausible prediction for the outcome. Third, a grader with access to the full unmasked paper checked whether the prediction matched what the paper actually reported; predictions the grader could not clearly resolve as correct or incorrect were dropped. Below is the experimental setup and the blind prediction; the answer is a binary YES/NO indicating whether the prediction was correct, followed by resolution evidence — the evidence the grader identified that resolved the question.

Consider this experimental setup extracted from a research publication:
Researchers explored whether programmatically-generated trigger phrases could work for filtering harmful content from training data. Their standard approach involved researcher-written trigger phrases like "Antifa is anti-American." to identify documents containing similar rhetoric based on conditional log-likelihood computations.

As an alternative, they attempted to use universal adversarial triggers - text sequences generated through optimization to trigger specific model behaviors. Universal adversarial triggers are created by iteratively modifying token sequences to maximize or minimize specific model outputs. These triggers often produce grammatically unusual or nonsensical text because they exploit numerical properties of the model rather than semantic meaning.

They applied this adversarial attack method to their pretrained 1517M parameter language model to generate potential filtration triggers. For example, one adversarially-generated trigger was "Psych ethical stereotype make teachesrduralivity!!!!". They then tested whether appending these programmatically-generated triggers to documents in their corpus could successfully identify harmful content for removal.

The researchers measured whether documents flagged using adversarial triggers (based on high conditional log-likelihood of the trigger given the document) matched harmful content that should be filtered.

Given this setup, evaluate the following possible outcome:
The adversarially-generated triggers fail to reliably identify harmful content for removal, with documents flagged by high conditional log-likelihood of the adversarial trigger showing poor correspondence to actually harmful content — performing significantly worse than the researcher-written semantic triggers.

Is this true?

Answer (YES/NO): YES